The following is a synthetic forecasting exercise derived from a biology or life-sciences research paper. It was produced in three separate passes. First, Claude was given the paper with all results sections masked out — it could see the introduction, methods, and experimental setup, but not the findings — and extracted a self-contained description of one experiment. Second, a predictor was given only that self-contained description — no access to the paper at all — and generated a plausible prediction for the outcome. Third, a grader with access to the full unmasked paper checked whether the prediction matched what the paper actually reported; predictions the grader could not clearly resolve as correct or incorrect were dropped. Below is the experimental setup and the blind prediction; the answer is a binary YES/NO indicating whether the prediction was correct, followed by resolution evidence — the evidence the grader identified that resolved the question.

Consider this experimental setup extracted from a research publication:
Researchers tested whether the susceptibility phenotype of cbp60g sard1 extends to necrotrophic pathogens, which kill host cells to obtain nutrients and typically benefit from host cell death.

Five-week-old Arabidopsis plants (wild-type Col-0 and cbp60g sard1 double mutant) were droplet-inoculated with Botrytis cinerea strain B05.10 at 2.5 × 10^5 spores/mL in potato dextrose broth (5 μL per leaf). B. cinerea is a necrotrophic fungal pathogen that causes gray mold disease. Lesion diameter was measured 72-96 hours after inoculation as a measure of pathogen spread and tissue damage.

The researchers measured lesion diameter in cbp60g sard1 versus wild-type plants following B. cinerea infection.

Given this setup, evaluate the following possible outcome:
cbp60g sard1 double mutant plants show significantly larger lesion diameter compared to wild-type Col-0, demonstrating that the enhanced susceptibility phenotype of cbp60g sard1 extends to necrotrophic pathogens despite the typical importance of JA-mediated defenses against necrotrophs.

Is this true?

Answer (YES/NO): NO